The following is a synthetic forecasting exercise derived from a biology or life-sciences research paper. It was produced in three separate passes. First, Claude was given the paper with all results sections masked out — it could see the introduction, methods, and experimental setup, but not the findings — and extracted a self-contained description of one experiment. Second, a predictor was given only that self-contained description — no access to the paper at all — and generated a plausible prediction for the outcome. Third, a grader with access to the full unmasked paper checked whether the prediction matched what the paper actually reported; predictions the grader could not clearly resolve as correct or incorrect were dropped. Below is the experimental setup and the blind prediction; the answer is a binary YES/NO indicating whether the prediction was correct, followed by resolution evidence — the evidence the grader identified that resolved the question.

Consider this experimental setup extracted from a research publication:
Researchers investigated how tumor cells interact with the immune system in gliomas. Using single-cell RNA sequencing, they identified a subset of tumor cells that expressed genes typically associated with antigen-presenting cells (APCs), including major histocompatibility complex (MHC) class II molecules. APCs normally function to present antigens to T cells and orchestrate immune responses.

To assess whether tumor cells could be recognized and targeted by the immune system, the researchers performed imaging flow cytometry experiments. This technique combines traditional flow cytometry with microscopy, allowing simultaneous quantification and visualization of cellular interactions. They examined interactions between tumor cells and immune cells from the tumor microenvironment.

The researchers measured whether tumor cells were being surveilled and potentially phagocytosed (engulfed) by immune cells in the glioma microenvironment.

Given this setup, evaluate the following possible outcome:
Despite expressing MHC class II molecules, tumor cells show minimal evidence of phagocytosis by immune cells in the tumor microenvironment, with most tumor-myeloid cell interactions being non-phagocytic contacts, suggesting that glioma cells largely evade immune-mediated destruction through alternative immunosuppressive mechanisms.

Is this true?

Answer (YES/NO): NO